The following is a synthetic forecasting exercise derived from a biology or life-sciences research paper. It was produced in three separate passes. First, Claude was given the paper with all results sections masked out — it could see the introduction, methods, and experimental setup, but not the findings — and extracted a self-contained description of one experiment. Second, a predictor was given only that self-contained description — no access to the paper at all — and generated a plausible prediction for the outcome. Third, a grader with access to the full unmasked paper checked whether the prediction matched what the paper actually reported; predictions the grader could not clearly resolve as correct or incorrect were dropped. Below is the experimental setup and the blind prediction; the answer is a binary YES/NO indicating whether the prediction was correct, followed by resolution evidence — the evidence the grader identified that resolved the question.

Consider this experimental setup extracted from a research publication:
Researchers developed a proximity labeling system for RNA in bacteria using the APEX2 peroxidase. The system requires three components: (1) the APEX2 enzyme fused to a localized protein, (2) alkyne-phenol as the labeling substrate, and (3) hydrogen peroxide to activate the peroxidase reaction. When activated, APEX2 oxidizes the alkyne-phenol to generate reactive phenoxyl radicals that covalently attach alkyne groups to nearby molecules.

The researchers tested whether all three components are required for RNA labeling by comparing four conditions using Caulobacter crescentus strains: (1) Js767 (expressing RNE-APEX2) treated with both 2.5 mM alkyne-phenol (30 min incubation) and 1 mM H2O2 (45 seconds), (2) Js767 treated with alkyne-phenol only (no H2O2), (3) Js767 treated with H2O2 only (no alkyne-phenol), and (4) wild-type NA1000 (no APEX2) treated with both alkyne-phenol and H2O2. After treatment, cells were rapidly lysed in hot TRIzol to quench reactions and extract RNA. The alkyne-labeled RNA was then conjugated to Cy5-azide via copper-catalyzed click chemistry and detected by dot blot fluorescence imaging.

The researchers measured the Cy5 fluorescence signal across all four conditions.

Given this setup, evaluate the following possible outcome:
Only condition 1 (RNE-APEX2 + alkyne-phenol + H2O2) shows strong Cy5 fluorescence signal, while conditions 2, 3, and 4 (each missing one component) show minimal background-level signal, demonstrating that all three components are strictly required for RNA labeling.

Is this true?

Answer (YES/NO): YES